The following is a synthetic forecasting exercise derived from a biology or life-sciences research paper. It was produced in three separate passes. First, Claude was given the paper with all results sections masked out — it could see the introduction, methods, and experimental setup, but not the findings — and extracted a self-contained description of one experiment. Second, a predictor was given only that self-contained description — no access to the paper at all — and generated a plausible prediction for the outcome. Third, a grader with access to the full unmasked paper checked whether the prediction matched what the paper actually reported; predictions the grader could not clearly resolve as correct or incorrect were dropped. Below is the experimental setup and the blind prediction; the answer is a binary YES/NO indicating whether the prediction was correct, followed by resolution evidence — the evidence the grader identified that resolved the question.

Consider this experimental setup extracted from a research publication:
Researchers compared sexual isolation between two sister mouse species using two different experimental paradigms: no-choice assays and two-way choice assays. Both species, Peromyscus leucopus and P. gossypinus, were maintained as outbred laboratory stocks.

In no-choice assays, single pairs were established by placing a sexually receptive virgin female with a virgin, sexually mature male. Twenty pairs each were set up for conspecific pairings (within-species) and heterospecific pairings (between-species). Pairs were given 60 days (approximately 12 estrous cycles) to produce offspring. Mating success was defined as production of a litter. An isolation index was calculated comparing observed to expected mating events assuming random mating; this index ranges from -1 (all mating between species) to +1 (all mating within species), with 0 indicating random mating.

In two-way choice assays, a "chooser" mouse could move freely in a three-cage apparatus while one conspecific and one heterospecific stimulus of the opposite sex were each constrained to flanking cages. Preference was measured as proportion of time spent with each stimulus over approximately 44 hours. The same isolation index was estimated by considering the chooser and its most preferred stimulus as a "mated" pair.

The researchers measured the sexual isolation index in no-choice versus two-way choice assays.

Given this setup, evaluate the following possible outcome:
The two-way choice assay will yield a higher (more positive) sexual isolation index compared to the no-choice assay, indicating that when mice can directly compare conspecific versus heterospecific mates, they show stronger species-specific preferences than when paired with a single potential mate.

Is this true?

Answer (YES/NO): YES